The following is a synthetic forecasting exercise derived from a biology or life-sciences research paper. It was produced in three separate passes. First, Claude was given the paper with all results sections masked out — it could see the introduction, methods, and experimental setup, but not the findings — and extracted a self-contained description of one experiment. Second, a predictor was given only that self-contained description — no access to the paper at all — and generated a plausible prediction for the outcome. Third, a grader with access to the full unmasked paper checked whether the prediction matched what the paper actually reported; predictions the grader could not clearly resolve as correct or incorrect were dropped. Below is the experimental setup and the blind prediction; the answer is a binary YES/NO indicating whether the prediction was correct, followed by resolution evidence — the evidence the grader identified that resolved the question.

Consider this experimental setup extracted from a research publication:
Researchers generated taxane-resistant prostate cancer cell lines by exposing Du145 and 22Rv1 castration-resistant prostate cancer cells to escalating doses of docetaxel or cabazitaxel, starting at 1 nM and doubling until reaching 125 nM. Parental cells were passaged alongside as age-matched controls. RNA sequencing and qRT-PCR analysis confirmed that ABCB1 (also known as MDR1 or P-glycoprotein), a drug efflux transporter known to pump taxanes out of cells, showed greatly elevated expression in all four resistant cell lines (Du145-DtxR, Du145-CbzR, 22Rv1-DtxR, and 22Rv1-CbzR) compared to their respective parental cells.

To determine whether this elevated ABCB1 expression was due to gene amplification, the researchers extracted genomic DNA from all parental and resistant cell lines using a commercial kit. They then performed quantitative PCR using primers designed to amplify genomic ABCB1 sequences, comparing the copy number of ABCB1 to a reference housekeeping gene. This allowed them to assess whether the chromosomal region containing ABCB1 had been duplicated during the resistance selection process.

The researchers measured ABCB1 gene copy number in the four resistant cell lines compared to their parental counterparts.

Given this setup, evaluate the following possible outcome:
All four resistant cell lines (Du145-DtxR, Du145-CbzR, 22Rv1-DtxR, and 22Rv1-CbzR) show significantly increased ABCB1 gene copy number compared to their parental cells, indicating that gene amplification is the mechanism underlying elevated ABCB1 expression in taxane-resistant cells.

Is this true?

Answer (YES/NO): NO